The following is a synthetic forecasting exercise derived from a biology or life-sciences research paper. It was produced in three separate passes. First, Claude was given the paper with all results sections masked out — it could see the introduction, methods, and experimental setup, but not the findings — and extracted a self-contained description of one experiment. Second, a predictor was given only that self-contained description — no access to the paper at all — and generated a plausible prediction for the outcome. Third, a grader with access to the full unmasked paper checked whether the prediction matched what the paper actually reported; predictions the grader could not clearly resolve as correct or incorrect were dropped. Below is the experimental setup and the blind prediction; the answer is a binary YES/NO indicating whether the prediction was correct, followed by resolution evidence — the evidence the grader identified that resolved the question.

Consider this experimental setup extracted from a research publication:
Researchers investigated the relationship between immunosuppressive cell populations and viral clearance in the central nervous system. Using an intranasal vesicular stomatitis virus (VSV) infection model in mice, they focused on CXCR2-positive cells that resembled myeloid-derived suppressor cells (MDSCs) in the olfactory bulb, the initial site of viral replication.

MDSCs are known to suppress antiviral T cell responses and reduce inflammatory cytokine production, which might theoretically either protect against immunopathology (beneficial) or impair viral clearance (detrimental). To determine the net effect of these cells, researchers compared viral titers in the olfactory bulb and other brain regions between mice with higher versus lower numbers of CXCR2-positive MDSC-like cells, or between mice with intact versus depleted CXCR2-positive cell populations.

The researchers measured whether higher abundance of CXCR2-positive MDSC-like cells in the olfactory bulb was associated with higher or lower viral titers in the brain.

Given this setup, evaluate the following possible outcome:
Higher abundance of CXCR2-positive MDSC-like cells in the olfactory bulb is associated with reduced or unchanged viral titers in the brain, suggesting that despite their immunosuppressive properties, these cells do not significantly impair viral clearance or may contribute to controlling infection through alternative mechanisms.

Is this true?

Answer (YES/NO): NO